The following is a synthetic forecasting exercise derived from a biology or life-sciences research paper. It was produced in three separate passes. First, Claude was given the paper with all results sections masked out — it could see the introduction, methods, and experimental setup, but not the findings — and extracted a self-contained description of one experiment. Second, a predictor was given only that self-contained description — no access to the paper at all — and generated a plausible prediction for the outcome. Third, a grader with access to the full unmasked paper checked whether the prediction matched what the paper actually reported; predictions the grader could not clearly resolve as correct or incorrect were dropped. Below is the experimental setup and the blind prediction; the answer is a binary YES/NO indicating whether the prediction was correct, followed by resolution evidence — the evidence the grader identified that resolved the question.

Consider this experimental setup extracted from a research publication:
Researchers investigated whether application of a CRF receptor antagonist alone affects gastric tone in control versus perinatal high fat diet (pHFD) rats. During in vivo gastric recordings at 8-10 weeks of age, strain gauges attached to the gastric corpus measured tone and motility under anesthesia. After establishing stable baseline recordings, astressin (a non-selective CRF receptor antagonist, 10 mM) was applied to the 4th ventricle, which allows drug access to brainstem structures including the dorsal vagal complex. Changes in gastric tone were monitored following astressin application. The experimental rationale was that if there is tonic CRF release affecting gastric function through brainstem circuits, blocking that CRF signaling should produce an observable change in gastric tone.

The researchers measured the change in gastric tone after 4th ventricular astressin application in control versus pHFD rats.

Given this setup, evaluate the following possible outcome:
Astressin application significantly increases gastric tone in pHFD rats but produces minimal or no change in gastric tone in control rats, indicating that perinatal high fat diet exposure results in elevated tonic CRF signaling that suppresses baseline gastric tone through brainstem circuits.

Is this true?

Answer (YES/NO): YES